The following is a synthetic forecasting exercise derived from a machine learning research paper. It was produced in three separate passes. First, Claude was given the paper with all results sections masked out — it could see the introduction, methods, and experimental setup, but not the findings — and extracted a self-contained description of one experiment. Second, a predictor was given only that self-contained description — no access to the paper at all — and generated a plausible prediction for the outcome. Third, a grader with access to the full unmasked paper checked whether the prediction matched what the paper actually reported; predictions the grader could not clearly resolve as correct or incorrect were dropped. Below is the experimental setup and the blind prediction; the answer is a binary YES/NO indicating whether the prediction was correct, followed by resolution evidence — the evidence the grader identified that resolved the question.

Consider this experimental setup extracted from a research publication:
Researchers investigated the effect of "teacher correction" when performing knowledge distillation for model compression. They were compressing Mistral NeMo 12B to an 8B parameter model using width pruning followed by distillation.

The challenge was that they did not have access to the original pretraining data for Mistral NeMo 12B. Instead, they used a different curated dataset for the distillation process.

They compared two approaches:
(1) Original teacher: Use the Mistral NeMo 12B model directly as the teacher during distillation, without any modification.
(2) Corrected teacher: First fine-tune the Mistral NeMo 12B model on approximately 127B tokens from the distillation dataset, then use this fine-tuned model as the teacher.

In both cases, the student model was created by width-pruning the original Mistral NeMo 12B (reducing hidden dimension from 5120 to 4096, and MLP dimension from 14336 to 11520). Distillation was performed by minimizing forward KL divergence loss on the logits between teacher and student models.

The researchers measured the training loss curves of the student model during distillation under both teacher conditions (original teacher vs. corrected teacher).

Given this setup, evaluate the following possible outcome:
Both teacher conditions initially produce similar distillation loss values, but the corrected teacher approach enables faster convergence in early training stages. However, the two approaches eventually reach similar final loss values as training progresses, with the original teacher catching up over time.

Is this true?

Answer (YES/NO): NO